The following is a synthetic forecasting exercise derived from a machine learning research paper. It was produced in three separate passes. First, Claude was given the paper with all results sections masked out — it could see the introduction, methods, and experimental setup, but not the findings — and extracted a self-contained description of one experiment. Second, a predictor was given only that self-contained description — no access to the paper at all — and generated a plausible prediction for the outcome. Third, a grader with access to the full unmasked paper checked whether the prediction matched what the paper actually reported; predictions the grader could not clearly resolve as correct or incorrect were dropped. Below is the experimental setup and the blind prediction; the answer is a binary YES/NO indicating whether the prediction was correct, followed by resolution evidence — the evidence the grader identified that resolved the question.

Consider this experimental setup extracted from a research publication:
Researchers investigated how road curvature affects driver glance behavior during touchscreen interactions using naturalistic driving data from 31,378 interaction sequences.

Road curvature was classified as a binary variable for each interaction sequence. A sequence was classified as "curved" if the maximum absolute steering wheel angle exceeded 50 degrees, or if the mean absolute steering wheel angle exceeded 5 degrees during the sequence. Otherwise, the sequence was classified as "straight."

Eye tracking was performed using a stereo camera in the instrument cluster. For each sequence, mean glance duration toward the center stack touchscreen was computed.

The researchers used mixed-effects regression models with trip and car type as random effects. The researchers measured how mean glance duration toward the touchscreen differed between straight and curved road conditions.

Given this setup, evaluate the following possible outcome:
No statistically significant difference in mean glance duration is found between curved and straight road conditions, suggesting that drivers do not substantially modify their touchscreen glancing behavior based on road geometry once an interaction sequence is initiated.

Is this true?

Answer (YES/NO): NO